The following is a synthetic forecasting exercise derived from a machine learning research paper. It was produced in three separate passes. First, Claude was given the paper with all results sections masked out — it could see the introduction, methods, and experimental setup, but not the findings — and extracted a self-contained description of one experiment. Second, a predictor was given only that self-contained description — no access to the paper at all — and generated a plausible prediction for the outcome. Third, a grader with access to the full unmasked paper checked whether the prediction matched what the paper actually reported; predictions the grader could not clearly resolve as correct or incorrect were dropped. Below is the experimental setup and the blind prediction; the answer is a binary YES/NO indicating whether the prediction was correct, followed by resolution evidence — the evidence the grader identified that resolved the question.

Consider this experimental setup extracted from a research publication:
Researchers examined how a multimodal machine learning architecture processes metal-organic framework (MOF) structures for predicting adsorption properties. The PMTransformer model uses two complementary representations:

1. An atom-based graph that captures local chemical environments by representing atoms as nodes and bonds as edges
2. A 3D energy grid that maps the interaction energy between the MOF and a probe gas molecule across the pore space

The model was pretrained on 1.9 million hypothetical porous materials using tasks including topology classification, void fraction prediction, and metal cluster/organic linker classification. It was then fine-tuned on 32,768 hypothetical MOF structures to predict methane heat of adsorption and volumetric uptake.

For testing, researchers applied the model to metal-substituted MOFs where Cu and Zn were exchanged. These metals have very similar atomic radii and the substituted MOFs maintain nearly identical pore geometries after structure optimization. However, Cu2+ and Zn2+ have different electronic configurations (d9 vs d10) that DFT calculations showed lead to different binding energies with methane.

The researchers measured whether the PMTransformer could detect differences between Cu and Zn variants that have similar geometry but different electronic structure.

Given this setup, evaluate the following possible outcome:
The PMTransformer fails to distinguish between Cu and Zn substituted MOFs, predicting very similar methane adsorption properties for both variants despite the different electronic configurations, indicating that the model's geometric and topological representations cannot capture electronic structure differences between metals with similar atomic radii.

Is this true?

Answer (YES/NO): NO